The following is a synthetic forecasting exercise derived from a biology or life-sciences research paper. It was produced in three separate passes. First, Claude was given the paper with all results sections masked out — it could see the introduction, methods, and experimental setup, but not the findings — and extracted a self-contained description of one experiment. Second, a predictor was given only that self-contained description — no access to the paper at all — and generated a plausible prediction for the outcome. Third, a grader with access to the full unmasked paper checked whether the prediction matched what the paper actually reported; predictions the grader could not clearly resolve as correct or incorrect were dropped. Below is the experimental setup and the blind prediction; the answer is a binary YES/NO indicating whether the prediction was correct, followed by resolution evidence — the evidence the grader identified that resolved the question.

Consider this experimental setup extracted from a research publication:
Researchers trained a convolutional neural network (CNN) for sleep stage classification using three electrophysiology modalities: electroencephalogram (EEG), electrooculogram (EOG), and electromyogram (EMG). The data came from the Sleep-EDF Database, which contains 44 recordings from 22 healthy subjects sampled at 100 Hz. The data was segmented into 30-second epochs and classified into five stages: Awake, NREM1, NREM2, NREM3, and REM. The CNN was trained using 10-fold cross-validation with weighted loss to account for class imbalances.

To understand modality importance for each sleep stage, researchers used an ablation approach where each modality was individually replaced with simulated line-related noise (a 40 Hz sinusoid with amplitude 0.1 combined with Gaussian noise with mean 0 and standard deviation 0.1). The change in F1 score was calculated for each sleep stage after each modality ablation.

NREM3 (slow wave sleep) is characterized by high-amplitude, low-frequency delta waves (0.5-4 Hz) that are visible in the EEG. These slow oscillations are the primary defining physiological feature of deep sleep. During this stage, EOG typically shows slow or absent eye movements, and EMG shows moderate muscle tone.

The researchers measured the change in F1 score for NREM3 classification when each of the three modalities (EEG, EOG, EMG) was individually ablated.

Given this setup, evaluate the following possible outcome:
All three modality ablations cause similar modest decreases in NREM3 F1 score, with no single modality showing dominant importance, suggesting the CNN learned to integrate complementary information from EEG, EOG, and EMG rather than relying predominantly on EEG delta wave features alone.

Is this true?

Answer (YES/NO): NO